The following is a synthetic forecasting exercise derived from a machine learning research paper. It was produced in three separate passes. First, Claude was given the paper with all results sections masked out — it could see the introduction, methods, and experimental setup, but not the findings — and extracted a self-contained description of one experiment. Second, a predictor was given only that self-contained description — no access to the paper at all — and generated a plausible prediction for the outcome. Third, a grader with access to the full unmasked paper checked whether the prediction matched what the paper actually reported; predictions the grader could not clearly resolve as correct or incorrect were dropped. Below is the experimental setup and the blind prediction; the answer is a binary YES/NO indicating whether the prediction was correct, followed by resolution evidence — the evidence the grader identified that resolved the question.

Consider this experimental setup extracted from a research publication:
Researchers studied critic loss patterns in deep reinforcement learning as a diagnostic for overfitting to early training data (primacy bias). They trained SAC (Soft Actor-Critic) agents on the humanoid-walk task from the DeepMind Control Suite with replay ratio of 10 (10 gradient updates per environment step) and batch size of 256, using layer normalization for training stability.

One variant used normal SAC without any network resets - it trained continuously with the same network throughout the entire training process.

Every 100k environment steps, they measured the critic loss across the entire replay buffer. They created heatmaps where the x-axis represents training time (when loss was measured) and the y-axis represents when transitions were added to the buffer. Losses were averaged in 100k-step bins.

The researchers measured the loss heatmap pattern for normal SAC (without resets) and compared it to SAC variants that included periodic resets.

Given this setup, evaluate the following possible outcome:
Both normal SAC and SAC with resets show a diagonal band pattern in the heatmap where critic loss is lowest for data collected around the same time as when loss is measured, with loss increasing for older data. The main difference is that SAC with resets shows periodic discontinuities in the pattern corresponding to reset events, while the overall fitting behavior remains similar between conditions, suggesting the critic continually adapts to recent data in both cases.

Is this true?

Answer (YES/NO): NO